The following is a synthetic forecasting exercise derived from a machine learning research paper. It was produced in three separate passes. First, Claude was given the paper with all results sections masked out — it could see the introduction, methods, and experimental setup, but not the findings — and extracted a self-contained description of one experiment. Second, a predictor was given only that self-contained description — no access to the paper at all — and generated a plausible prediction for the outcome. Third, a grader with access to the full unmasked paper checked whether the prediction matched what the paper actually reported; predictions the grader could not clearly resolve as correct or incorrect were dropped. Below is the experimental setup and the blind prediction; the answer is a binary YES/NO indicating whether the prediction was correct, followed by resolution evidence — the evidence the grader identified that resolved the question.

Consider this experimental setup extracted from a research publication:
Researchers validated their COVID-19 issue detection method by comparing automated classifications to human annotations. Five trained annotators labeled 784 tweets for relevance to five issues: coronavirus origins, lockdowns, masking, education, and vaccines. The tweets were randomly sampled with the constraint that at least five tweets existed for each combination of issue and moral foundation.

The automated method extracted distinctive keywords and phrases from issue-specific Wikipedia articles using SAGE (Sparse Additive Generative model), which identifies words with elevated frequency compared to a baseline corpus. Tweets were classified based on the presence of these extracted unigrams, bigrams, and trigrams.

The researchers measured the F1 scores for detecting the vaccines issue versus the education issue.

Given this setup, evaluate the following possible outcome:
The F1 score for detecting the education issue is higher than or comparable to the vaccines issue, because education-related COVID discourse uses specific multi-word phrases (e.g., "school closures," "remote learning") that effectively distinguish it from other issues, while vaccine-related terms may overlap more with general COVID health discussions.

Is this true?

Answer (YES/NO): NO